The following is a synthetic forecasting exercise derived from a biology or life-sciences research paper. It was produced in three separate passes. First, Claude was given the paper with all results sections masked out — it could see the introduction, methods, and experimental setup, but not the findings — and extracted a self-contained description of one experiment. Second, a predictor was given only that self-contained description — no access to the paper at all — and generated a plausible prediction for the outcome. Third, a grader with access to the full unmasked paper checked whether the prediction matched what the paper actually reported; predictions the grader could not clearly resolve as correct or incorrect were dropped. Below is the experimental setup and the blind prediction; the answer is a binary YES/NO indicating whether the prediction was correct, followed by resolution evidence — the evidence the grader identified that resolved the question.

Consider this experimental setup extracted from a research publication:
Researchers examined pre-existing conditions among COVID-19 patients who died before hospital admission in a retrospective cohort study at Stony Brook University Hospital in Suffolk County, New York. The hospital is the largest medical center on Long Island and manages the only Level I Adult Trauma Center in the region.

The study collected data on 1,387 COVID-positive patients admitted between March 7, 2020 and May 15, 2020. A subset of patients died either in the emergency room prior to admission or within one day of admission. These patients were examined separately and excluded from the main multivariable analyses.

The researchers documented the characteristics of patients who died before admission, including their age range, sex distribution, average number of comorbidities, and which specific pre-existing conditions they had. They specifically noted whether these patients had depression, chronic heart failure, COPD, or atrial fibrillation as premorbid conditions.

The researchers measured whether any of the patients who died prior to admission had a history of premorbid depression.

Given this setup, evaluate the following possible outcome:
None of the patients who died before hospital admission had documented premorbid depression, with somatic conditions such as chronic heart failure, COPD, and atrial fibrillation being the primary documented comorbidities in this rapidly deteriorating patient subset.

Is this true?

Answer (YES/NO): NO